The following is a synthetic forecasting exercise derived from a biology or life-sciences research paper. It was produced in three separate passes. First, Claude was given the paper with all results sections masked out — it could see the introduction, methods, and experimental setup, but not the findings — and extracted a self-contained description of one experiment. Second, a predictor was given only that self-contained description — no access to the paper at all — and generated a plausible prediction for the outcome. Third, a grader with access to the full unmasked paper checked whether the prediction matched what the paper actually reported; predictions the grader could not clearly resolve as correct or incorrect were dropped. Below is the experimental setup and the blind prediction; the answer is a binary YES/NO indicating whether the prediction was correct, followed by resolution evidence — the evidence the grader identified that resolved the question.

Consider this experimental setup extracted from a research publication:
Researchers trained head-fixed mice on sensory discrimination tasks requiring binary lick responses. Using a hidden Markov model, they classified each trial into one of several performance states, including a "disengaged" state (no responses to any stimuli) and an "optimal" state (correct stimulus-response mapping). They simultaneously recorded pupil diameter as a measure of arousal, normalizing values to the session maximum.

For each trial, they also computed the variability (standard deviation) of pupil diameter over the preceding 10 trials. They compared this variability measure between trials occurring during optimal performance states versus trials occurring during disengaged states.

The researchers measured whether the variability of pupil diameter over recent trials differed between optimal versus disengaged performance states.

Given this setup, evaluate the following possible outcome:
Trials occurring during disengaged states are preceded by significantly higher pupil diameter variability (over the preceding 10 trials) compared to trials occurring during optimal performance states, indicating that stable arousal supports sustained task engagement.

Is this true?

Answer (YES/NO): YES